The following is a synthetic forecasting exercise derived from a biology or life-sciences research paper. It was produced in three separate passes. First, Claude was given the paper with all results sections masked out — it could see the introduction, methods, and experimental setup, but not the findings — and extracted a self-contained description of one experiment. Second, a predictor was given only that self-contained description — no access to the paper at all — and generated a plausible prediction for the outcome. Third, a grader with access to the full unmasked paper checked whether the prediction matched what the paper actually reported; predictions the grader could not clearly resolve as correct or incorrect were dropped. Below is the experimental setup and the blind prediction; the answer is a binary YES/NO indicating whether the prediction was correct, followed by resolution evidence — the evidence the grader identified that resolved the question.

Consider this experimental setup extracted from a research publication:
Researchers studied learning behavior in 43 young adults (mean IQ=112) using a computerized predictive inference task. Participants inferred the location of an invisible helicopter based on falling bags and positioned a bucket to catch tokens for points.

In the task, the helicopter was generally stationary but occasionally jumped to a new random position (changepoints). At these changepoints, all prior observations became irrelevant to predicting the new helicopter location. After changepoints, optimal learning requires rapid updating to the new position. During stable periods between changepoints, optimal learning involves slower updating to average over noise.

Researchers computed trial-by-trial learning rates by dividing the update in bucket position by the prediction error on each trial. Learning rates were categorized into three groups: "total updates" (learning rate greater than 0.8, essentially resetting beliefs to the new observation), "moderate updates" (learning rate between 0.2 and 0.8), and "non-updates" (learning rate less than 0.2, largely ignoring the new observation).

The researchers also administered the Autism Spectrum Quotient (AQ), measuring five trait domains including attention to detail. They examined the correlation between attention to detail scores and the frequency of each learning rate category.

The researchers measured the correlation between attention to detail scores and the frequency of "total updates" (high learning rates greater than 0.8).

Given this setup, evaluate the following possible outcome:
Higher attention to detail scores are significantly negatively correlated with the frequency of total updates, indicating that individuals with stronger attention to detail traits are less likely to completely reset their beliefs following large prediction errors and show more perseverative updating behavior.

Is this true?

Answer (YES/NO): NO